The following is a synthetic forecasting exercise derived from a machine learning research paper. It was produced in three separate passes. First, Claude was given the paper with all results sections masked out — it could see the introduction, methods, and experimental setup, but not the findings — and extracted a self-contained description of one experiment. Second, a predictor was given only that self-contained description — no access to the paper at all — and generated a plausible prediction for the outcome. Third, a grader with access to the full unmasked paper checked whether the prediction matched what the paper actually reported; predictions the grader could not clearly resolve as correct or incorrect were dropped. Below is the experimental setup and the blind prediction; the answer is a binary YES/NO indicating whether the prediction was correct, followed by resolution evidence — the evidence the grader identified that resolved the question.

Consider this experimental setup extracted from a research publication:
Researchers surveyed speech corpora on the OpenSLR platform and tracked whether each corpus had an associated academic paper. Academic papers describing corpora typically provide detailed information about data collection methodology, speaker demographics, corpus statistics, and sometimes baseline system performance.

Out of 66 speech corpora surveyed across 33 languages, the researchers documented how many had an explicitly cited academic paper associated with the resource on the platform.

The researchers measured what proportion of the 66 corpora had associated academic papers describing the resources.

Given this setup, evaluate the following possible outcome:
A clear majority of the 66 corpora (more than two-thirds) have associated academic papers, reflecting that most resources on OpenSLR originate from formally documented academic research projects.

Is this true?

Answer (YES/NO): NO